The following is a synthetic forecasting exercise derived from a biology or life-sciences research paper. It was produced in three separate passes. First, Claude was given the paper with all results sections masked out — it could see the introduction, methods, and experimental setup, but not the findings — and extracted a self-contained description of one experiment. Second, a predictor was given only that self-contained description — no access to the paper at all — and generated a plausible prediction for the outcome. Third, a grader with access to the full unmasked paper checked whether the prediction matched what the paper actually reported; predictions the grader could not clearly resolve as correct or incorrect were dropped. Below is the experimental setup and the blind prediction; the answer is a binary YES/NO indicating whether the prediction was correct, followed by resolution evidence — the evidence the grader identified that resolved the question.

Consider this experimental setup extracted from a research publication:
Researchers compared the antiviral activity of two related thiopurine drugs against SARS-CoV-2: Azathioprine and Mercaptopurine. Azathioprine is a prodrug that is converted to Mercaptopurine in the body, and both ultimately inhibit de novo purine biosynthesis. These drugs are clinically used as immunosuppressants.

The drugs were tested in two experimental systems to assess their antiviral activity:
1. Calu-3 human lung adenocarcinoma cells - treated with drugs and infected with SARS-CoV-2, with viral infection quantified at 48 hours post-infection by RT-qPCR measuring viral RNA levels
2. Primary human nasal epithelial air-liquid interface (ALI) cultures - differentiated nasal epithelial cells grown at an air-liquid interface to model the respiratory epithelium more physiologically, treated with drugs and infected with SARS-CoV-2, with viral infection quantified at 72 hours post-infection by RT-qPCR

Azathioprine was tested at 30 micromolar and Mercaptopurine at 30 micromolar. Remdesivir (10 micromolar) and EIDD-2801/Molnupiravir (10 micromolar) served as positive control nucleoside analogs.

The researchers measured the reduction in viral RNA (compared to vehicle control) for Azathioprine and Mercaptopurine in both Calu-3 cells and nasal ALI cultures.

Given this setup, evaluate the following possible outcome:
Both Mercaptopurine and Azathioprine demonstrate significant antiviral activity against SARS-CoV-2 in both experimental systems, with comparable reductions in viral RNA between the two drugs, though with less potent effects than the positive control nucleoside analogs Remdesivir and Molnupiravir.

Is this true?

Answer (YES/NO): NO